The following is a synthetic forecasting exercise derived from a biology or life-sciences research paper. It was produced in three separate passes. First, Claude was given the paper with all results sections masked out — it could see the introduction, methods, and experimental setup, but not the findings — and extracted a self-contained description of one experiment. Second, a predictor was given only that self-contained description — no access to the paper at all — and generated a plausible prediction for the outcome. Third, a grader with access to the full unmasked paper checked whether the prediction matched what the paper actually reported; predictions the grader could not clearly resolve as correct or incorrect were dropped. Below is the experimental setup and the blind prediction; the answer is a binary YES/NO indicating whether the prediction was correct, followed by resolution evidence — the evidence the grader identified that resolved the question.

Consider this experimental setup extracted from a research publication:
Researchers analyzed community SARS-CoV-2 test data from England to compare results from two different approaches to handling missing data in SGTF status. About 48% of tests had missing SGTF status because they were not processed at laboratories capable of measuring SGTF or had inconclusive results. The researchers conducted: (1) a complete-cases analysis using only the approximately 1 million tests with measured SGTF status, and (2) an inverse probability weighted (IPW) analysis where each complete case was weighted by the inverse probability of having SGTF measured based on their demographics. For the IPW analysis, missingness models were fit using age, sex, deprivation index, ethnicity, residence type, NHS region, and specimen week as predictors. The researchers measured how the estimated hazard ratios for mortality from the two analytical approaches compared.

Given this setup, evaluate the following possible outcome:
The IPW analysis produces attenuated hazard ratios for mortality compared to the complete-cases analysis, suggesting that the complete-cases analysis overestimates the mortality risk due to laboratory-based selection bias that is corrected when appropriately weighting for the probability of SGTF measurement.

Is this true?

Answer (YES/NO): NO